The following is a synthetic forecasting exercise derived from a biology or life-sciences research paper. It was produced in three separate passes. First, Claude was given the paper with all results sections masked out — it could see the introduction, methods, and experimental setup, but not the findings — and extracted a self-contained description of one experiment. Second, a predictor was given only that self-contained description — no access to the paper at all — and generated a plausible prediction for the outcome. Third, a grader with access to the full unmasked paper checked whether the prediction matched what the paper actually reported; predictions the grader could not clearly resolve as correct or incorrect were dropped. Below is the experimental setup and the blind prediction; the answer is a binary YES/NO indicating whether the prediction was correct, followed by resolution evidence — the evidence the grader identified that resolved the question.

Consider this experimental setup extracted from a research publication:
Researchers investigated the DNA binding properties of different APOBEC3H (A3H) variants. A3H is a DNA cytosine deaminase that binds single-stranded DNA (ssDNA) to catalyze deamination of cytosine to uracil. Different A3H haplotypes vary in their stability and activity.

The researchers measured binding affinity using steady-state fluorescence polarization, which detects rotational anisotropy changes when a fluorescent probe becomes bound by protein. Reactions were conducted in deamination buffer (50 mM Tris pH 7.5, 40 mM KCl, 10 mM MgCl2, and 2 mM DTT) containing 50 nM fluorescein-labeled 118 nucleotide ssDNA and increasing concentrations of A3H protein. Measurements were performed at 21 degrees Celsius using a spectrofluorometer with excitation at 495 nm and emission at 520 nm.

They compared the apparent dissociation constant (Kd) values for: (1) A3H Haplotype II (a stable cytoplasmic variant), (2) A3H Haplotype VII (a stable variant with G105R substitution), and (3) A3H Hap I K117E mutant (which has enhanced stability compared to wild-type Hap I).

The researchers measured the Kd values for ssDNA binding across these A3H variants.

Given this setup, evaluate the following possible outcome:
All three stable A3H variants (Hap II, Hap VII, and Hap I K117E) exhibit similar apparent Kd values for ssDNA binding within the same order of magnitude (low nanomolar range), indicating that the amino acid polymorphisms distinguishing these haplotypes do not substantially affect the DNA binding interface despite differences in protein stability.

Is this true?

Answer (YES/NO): NO